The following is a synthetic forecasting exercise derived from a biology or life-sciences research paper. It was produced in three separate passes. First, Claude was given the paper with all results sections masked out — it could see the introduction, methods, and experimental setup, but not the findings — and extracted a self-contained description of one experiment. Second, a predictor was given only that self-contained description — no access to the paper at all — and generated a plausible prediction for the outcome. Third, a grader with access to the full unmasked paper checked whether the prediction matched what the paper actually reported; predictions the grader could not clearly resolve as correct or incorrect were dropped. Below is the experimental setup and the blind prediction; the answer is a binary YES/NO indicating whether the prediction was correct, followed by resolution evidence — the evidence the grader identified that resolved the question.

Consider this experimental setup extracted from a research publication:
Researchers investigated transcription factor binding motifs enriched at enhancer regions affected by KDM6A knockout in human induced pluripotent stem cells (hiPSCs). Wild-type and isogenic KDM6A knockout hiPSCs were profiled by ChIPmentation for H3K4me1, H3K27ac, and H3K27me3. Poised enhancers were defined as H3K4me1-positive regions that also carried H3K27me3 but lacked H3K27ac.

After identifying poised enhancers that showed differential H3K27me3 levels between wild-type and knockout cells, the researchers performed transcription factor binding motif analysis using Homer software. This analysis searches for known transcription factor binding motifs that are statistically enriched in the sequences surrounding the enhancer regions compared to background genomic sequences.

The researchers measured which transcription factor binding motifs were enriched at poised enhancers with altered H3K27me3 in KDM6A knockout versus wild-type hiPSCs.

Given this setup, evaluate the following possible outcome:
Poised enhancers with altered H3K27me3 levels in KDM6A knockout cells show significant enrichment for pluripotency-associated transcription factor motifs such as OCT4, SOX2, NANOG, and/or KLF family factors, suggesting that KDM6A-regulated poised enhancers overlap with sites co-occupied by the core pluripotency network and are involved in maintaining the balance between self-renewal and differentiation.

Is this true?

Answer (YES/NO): YES